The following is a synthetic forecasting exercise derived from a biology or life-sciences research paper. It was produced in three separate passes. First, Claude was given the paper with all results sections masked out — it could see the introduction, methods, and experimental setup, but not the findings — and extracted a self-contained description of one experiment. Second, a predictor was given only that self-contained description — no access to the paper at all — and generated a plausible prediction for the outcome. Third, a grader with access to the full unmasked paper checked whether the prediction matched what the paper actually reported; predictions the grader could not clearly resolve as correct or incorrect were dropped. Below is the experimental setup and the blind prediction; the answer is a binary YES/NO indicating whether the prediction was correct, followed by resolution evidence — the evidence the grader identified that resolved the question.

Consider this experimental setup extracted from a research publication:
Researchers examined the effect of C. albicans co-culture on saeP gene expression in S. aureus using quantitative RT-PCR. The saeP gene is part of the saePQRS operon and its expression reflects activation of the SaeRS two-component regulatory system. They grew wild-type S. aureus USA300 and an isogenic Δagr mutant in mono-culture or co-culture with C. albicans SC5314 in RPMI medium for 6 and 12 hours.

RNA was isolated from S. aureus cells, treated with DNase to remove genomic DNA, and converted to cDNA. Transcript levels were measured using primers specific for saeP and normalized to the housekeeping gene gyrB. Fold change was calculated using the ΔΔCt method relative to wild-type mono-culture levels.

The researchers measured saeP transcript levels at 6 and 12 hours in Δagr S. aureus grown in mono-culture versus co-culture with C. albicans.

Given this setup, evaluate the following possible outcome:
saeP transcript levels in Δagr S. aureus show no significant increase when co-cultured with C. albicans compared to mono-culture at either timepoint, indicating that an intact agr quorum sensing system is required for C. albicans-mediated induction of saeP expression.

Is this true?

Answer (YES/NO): NO